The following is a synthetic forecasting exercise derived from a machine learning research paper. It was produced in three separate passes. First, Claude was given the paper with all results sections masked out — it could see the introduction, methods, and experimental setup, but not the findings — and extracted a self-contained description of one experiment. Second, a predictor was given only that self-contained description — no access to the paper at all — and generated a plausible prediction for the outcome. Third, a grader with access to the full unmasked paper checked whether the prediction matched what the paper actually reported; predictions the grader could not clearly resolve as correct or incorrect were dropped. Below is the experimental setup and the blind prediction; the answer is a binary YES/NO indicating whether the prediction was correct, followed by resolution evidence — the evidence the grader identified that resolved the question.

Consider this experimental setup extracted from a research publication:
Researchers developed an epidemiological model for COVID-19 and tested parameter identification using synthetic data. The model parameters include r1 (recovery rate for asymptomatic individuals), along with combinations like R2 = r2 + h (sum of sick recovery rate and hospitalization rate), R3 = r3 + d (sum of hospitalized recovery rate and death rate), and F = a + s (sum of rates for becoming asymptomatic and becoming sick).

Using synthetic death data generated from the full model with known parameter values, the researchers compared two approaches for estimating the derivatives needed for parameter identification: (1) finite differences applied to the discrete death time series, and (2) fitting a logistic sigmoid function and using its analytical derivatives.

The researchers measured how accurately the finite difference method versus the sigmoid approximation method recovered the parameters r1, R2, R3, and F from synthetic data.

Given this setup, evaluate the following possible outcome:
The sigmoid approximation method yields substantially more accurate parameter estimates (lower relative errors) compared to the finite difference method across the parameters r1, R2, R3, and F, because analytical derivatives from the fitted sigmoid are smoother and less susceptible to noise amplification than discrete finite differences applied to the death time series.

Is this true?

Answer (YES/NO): NO